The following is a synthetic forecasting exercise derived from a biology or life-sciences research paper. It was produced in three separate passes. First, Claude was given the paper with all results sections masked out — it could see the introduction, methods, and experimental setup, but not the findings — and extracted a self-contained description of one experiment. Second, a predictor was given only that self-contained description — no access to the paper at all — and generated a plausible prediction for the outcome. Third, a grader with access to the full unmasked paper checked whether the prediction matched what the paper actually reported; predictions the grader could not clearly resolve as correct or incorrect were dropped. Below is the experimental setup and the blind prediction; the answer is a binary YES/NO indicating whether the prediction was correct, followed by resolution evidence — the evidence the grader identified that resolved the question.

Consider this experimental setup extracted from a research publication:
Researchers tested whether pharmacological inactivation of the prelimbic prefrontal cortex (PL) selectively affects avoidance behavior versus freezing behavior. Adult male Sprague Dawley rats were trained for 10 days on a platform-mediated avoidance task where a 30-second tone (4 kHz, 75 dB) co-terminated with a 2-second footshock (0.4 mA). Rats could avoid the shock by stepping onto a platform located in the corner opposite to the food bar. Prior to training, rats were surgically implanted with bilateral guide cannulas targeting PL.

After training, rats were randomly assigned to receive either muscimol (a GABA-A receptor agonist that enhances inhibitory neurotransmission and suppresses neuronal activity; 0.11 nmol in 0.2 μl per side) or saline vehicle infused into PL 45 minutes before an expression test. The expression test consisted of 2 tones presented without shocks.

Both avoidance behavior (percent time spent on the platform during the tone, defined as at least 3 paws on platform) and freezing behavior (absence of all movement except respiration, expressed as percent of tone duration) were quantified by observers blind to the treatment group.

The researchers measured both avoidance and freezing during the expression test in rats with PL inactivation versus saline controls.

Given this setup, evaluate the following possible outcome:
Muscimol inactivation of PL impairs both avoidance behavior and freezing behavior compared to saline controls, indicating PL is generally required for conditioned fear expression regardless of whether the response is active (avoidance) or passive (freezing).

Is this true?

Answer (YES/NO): NO